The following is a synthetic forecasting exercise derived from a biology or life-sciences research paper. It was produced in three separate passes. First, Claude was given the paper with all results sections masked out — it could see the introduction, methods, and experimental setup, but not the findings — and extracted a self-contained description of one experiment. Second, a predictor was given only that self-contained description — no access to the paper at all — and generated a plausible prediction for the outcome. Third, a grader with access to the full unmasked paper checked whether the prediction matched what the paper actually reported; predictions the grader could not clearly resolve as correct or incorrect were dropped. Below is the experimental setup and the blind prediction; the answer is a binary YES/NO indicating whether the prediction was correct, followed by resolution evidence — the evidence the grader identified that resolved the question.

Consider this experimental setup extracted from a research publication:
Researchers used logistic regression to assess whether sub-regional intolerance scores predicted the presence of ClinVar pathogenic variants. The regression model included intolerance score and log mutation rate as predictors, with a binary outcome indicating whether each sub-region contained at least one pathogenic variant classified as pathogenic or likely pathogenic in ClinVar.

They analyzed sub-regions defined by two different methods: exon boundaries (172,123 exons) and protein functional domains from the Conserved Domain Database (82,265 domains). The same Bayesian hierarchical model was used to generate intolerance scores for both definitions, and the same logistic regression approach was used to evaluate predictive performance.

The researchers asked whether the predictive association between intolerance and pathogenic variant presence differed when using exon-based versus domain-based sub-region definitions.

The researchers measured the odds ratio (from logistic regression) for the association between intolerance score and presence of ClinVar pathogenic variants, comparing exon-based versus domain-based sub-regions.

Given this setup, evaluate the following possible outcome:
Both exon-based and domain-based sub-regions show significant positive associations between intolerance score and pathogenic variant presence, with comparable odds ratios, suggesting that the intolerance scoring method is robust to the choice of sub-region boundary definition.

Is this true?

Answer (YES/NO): NO